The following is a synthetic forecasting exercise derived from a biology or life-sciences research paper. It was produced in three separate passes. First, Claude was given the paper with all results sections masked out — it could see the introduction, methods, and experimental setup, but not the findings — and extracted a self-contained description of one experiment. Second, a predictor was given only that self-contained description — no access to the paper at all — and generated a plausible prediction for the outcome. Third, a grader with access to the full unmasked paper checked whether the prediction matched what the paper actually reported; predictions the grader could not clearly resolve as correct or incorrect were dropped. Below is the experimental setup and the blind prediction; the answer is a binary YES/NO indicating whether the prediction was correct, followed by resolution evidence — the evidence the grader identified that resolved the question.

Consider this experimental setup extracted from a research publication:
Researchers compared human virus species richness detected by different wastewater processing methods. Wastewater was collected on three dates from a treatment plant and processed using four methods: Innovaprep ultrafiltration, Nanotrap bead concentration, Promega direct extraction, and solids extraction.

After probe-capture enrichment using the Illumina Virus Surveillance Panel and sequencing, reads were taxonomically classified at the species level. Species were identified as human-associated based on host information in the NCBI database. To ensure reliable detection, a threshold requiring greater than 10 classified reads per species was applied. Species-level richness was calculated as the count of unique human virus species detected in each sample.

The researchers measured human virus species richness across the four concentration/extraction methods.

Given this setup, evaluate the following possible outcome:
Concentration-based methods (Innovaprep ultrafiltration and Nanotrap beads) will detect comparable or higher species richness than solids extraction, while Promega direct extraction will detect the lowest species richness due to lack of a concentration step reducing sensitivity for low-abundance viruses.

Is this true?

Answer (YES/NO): NO